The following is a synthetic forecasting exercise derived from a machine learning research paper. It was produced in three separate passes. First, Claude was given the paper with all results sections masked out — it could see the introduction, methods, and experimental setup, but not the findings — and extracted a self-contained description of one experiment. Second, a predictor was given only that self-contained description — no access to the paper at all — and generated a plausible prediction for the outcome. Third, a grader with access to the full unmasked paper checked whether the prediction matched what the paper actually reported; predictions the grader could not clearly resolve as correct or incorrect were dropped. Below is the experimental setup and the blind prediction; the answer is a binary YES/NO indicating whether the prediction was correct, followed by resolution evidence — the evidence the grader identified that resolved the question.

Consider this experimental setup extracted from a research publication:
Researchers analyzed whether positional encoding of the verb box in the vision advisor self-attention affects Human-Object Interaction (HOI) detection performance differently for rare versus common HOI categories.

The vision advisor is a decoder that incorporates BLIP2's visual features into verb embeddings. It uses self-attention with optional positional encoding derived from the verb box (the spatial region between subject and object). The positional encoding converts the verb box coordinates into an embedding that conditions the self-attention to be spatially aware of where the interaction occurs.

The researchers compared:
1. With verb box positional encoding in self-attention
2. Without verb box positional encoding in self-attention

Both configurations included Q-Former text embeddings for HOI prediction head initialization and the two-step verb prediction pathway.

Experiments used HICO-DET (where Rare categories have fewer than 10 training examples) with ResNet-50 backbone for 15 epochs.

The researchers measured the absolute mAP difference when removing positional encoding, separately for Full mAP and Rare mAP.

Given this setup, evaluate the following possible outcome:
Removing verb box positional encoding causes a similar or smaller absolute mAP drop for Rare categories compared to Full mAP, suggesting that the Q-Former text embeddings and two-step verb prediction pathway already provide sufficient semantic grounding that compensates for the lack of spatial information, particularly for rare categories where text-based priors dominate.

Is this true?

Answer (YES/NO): NO